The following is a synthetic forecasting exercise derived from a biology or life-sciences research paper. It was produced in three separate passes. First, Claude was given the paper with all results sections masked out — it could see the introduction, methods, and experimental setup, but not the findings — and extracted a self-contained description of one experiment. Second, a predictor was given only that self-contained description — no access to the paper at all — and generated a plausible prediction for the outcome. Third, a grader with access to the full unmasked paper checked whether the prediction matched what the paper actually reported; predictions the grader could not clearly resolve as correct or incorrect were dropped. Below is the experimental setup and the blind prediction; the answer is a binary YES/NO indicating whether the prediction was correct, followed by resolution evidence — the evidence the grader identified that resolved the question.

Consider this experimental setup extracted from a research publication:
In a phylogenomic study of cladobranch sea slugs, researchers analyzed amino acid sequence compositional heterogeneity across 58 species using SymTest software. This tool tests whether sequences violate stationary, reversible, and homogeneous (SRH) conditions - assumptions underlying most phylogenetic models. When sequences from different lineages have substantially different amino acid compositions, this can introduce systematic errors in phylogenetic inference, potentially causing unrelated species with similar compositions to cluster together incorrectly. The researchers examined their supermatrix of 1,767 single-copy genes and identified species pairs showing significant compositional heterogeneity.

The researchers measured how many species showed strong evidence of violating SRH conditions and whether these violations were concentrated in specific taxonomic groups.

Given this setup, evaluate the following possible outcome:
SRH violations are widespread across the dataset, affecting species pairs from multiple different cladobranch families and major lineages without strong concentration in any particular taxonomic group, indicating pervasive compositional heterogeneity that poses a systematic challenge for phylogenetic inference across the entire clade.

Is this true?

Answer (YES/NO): NO